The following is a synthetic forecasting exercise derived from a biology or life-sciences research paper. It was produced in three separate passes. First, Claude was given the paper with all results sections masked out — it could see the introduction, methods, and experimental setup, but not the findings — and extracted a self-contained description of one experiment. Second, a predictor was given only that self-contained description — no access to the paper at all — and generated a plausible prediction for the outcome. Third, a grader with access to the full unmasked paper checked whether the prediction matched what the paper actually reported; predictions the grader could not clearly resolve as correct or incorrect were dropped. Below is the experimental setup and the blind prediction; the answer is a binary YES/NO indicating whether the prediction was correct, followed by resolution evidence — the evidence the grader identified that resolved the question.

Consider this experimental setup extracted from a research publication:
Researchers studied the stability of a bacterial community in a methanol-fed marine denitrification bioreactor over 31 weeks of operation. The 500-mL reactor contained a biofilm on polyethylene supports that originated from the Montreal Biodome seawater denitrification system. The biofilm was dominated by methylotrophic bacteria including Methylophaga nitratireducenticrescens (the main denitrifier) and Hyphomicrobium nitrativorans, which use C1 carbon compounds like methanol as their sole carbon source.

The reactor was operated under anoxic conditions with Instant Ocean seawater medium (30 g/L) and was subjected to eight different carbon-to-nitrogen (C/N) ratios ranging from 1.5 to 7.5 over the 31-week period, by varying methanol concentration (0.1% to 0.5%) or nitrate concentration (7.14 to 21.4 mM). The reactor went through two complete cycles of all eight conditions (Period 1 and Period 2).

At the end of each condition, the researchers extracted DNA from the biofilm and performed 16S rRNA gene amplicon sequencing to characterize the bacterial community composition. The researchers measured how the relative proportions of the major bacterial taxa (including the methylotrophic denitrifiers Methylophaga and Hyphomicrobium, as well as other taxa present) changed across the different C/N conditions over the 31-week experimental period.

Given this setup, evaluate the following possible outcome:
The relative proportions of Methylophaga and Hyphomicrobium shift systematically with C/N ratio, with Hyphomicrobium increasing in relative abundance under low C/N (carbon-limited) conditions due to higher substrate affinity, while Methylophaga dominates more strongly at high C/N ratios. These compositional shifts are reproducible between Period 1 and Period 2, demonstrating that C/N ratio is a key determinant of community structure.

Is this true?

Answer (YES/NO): NO